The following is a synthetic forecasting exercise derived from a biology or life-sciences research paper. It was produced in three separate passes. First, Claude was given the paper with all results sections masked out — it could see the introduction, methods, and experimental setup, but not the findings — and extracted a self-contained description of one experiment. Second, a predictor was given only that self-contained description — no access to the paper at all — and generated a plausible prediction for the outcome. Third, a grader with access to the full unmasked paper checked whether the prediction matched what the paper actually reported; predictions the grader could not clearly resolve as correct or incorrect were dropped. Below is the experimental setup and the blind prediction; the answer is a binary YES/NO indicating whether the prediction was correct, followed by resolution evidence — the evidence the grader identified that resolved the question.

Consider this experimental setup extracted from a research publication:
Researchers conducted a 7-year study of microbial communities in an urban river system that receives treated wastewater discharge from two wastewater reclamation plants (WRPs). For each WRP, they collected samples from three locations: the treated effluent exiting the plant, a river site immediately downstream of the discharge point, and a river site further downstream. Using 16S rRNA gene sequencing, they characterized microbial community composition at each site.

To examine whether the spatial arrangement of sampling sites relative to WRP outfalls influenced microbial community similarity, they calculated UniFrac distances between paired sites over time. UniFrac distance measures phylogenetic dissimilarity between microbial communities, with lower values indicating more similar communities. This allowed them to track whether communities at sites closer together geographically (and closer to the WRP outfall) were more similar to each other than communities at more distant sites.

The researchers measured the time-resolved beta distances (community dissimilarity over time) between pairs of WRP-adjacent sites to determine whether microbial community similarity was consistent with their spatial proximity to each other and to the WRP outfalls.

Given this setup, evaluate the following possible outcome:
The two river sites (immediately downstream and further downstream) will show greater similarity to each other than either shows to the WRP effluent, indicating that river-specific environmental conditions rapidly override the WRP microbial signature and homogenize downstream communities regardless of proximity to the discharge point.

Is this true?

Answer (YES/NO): NO